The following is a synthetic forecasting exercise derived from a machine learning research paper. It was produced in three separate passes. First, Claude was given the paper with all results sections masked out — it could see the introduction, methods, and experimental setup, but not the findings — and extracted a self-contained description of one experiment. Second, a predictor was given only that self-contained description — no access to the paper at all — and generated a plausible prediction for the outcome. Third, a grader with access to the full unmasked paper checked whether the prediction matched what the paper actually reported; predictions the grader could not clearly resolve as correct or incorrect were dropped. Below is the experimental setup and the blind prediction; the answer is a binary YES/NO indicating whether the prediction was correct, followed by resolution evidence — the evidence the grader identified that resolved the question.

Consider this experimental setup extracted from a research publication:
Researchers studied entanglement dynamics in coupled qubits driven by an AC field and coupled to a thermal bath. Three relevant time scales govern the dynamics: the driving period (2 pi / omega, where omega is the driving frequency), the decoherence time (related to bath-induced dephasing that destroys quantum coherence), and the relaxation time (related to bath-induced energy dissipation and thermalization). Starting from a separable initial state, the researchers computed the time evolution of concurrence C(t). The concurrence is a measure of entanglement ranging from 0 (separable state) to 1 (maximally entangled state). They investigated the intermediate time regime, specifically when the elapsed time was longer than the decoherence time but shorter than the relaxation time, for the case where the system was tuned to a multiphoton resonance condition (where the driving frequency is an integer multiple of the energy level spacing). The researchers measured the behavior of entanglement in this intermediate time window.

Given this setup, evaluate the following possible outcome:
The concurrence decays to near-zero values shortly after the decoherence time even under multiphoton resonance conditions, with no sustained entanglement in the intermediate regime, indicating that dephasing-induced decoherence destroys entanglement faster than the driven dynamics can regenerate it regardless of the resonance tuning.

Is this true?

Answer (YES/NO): YES